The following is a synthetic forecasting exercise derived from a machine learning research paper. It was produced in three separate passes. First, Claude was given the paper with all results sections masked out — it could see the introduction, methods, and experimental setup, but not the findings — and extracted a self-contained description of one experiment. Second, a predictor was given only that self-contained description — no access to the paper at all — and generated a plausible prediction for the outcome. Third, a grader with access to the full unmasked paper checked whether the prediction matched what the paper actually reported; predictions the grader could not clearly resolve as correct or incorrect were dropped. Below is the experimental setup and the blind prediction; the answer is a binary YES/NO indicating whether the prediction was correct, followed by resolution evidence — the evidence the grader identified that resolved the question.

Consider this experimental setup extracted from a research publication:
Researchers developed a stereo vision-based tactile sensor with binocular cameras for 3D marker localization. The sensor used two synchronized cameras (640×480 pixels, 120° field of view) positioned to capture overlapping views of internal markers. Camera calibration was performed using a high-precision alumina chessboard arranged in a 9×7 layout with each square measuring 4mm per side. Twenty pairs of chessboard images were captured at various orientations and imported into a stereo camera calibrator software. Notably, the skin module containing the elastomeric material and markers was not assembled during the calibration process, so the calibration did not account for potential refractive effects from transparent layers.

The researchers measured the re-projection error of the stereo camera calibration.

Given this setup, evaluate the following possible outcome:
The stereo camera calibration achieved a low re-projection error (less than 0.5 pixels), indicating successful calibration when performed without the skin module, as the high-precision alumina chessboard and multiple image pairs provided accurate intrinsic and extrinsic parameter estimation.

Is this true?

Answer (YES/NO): YES